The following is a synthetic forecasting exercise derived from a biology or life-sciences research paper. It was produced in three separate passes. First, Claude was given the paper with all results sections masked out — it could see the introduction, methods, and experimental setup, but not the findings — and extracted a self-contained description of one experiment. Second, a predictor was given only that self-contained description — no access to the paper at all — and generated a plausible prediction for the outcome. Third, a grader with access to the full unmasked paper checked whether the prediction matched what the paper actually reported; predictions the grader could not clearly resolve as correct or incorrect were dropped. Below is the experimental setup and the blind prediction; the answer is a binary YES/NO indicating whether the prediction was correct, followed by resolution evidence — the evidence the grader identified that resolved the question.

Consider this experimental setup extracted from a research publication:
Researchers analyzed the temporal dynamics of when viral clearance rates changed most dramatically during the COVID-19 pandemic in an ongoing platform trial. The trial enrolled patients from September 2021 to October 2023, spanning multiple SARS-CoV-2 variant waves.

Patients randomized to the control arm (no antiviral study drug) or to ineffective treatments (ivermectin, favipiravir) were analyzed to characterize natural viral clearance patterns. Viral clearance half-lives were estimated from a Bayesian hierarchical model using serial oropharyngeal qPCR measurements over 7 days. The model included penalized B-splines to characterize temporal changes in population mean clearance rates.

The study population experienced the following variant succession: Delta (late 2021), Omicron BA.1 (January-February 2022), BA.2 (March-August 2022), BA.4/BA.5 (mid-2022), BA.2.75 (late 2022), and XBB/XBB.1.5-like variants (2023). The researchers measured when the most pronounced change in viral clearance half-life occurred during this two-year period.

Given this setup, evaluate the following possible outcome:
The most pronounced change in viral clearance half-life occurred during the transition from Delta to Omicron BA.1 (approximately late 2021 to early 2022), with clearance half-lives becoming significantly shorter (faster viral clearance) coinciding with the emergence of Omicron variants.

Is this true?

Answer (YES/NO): NO